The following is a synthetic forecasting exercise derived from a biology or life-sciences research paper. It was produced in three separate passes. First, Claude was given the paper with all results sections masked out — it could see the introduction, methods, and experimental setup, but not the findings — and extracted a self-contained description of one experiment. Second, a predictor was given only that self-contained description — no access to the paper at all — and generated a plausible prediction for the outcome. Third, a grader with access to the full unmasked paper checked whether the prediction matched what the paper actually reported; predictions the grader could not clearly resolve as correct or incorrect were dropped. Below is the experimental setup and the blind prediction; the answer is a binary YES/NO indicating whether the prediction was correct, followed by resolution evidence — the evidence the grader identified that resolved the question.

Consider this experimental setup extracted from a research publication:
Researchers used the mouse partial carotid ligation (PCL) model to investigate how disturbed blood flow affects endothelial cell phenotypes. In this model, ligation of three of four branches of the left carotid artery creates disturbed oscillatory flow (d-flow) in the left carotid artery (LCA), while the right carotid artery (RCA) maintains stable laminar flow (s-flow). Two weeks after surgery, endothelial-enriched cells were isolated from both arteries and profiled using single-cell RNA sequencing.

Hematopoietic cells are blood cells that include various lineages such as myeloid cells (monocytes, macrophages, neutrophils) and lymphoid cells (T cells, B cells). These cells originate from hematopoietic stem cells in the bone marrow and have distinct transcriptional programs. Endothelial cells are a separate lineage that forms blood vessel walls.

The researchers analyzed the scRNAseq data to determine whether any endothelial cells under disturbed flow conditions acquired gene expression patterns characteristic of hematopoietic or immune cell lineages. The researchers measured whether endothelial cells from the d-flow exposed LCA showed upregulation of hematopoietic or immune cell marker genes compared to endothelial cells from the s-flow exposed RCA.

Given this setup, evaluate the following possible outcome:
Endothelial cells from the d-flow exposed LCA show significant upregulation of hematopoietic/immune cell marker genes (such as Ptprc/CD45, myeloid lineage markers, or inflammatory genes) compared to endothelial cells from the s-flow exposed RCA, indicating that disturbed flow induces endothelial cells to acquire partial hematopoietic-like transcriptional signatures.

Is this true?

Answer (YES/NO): YES